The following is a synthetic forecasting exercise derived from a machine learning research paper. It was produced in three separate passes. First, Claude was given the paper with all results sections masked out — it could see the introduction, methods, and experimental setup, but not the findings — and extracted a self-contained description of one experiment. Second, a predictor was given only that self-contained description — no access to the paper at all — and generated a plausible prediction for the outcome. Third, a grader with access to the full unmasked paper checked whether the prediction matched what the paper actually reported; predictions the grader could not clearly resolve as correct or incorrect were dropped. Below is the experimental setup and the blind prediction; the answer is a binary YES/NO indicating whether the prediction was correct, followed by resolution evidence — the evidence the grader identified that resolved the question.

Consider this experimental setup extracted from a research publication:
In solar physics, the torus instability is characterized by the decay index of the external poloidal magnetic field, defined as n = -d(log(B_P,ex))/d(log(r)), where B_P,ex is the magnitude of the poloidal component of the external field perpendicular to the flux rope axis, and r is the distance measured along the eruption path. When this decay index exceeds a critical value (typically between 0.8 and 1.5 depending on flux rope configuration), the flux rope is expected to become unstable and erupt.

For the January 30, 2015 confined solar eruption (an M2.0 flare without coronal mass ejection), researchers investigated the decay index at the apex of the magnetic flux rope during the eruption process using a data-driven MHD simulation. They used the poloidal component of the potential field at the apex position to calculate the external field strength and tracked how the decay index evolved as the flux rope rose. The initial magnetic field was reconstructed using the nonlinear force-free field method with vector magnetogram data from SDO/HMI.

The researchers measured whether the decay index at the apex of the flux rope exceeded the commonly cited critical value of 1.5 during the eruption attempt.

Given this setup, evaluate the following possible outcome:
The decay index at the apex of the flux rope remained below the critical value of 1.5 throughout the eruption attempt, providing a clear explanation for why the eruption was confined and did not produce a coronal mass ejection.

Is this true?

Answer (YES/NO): NO